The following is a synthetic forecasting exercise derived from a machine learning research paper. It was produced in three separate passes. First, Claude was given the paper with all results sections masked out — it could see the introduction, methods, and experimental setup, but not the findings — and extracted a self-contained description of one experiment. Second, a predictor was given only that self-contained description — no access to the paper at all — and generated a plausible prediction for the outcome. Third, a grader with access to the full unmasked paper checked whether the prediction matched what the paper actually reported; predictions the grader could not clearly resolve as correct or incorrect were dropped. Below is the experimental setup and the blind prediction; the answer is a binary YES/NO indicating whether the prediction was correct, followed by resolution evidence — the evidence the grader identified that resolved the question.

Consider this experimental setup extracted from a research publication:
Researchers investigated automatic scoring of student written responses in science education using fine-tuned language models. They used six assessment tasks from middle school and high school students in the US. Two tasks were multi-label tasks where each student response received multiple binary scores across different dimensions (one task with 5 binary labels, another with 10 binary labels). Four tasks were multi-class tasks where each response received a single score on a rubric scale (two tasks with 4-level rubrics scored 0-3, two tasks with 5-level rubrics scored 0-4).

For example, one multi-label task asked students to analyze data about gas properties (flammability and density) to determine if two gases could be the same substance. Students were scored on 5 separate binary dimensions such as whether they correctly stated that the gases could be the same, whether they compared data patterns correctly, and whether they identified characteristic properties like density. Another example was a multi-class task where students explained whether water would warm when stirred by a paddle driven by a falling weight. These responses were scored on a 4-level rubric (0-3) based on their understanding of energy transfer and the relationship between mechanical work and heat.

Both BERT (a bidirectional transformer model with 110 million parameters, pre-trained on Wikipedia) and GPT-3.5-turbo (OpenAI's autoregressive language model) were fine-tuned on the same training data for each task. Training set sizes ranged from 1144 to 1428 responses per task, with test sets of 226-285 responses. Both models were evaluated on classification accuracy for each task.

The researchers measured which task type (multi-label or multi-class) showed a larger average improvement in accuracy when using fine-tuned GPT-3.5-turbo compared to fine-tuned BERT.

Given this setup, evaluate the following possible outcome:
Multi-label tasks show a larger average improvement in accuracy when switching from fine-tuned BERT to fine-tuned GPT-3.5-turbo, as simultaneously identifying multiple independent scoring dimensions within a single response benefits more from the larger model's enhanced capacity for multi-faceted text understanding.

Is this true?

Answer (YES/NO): NO